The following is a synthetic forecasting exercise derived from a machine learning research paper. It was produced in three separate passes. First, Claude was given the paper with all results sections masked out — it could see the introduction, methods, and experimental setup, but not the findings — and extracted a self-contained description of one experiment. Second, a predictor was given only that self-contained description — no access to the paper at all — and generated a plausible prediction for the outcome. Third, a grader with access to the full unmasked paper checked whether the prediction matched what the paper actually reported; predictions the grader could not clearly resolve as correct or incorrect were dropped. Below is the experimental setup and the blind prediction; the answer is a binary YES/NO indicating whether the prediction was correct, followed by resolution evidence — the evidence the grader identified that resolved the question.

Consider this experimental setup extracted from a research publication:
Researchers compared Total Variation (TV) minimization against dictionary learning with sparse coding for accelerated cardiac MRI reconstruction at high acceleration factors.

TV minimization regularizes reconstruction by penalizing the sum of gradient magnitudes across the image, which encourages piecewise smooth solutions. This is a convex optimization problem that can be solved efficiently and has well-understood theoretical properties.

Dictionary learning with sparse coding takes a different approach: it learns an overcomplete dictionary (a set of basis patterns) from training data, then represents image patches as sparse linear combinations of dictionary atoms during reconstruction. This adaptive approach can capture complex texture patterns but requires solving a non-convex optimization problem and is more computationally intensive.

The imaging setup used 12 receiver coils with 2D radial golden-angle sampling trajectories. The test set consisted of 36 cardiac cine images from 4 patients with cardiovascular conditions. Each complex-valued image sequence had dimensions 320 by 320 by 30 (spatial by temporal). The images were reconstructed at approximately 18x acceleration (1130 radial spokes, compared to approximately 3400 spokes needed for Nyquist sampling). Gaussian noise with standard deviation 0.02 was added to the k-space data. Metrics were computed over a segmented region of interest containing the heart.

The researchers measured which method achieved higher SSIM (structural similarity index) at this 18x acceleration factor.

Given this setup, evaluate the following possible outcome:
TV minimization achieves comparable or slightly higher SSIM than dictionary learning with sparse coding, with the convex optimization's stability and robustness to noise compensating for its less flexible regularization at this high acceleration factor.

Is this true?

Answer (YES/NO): NO